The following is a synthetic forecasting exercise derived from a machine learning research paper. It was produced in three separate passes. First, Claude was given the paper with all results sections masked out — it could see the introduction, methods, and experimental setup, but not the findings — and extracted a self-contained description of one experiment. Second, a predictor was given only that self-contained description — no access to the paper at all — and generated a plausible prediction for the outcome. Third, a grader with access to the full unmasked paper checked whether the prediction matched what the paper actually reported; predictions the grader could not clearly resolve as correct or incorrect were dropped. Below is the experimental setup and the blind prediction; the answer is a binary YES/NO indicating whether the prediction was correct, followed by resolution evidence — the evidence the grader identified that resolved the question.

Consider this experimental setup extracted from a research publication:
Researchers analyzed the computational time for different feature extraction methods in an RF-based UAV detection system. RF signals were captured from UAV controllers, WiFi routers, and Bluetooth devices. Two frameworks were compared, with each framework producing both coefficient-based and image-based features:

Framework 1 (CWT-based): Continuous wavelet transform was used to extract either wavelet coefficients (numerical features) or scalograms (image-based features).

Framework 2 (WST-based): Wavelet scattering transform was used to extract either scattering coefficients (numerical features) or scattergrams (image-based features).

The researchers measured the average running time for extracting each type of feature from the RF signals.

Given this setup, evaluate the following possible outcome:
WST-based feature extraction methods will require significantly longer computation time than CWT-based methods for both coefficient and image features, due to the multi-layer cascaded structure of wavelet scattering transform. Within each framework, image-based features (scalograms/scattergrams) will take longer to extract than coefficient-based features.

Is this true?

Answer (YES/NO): NO